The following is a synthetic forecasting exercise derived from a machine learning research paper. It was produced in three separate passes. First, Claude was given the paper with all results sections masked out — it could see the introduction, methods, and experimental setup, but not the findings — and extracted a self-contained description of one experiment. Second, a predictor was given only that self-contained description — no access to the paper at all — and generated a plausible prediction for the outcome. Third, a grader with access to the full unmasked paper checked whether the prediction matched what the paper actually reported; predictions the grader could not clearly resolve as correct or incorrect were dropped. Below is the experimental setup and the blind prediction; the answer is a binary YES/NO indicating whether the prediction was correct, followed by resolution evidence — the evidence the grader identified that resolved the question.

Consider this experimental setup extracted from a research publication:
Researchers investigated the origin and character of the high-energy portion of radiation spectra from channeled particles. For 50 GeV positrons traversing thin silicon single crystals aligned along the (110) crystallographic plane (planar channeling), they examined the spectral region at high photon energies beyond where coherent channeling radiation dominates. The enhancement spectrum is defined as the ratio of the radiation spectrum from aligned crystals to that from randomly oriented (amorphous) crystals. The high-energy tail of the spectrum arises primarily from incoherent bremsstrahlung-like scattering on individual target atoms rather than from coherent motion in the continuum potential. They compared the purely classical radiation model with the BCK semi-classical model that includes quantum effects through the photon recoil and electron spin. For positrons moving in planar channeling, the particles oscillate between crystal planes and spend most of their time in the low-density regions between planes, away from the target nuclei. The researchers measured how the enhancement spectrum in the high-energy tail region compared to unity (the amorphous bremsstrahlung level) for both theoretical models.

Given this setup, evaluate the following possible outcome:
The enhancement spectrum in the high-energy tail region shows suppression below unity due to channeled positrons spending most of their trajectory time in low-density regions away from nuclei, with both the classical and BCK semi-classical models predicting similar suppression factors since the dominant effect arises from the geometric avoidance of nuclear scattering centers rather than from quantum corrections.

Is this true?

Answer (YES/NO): NO